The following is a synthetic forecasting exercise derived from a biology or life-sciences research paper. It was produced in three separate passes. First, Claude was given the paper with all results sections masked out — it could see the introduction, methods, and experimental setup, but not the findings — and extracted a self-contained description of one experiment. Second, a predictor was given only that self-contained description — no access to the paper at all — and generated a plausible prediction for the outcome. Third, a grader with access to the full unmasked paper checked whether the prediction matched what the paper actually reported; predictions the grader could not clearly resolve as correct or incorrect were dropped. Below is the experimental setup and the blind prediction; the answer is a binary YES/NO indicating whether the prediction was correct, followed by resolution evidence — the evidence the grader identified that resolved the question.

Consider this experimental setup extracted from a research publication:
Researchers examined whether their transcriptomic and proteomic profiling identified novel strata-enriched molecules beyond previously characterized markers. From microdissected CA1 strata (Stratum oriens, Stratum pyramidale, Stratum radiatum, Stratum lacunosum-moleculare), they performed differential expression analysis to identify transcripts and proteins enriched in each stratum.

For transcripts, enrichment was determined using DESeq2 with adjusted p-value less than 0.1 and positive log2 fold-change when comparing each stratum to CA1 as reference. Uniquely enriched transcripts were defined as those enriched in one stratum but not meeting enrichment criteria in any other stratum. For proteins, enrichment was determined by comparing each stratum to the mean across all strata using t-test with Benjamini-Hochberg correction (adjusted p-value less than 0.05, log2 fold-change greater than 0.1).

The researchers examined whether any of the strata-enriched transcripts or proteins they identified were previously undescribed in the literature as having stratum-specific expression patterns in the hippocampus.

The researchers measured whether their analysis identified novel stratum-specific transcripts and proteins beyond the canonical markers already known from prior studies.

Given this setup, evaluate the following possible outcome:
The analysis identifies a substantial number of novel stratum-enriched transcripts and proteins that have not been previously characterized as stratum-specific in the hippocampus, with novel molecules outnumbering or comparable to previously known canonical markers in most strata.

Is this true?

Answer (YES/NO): YES